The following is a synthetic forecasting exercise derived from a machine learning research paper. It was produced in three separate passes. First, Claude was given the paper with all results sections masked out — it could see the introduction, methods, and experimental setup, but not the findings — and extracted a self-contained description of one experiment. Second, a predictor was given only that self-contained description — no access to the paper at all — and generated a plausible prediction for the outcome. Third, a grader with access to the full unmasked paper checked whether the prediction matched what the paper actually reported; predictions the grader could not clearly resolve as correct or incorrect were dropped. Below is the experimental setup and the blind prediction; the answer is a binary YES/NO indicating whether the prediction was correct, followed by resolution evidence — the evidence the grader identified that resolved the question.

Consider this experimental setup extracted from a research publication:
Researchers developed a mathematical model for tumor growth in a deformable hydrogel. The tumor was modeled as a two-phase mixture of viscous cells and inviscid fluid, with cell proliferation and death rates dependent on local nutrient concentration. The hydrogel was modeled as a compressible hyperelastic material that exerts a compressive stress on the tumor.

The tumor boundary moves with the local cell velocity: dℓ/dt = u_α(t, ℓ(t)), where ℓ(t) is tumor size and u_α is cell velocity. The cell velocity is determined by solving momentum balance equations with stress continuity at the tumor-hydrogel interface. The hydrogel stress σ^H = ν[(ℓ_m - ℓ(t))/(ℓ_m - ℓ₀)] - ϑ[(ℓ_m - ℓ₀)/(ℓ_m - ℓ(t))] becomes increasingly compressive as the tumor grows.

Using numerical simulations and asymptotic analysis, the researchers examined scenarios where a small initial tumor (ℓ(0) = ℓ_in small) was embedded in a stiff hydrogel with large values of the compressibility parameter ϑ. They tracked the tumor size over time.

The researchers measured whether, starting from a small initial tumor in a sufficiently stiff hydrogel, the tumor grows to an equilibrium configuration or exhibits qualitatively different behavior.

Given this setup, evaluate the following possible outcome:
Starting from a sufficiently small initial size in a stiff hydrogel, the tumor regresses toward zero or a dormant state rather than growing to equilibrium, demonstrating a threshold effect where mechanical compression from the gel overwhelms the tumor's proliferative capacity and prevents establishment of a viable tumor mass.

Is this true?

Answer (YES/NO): YES